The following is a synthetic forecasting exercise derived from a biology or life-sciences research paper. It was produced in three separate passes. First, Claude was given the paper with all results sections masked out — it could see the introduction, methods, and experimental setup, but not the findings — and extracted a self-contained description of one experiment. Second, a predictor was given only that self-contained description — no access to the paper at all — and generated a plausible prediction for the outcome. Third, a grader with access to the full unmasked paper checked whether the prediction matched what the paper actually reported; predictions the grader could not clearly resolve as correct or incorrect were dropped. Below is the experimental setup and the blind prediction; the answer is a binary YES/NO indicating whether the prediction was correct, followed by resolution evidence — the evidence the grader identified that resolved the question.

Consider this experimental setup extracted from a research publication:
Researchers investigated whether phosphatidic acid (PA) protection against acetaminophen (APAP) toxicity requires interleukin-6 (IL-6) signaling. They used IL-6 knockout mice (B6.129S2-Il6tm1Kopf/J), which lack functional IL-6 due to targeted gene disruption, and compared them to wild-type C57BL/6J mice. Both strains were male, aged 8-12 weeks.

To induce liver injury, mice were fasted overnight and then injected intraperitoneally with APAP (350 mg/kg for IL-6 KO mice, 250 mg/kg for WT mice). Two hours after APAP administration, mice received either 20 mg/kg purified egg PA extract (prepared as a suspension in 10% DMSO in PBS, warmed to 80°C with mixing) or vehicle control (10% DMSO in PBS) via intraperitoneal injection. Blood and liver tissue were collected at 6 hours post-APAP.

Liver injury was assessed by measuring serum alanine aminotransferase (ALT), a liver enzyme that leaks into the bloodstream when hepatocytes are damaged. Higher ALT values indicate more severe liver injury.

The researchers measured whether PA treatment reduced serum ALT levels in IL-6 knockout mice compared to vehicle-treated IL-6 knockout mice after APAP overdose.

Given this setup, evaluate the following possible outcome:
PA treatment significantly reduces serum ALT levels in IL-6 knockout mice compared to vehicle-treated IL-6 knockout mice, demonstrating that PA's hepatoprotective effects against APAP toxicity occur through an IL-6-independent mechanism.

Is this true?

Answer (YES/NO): NO